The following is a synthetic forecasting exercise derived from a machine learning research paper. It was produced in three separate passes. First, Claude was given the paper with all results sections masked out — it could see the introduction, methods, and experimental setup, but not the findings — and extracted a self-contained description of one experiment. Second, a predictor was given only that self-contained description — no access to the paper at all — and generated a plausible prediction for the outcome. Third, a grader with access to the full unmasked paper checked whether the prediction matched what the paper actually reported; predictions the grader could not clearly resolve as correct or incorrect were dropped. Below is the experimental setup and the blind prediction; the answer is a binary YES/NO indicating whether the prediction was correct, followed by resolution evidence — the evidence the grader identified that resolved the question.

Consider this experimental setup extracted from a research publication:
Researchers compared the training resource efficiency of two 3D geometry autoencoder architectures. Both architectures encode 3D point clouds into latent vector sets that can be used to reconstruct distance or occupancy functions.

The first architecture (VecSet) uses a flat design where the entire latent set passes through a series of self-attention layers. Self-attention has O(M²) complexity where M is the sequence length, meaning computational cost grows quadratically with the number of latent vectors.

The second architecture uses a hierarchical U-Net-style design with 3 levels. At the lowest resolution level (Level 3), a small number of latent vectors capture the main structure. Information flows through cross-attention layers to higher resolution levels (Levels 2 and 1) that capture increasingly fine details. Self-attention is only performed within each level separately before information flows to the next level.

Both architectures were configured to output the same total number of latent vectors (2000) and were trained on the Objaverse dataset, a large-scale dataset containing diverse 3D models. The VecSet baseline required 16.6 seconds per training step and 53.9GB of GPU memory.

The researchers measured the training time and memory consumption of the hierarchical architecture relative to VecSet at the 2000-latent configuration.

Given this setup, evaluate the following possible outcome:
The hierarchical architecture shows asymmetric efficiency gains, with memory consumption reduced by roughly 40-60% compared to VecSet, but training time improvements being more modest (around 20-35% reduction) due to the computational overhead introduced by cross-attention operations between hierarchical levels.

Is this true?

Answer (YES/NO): YES